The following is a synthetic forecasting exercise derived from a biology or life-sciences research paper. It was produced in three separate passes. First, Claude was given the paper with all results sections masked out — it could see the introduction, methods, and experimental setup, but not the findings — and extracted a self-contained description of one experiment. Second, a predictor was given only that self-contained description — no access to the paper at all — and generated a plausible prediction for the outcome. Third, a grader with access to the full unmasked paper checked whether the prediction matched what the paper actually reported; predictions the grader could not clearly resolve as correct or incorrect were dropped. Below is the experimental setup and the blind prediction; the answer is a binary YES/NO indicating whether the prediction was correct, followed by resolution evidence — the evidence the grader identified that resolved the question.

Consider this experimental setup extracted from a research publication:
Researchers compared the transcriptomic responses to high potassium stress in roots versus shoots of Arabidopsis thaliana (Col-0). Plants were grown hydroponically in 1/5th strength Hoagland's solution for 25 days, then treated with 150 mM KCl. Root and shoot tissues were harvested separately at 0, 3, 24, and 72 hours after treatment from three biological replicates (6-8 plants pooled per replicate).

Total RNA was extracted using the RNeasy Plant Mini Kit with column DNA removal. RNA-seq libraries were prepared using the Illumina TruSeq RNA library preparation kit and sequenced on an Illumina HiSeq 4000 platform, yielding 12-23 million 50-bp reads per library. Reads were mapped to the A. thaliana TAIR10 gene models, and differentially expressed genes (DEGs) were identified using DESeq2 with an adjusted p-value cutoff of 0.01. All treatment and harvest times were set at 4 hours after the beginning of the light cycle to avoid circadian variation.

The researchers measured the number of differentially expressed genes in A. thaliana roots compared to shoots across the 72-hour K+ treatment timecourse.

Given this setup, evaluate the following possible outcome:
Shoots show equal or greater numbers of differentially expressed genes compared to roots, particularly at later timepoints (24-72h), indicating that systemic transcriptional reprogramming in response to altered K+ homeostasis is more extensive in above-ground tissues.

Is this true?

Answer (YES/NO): YES